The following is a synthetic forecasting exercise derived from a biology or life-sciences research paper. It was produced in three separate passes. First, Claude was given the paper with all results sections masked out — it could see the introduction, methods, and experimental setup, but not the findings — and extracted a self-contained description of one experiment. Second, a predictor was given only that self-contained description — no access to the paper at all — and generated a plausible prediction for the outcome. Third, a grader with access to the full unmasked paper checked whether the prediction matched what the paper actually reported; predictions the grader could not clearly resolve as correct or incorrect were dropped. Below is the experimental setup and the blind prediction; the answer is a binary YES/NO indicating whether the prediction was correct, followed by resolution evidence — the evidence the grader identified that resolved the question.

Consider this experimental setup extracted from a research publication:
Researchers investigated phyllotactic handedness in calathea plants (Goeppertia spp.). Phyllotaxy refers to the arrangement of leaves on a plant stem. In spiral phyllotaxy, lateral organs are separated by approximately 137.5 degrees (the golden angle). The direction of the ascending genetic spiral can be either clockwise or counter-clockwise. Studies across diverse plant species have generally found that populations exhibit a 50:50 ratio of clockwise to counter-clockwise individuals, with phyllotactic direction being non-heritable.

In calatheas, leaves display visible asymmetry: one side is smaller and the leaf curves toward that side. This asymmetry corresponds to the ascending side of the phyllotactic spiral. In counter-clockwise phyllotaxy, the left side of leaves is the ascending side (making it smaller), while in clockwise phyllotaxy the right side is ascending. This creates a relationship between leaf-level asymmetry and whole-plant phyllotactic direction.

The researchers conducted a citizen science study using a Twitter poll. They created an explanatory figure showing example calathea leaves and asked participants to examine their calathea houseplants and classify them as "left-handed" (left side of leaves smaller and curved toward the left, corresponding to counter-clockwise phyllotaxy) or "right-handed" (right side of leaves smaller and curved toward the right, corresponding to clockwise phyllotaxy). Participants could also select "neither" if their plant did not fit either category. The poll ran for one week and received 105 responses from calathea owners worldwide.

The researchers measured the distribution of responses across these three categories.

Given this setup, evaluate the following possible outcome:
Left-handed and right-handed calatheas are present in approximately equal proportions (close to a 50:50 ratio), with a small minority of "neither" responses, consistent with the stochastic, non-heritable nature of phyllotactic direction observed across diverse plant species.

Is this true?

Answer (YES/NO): NO